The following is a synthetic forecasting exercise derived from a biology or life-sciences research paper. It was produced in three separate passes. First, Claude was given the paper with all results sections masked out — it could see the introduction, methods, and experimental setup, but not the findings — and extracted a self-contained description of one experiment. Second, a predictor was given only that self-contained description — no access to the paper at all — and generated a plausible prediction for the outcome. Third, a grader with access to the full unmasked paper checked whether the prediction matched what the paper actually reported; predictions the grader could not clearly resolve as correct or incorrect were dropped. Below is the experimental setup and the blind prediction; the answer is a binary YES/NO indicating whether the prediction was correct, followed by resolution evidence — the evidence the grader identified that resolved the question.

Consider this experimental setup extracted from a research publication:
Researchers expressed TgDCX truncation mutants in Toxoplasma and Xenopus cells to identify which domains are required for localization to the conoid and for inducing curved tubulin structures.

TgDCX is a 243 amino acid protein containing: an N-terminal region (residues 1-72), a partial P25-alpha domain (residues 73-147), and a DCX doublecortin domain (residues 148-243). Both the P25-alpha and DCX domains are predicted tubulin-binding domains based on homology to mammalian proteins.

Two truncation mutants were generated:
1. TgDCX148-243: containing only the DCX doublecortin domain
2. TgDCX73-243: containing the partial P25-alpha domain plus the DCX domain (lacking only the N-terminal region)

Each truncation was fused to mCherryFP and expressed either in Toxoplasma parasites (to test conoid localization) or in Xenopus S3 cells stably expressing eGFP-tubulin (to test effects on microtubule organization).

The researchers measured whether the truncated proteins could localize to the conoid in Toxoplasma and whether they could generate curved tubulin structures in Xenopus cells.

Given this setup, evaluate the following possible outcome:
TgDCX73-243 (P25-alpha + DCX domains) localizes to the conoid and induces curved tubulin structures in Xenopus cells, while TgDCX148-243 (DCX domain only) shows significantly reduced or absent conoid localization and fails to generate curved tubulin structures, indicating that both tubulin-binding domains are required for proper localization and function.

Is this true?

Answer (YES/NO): YES